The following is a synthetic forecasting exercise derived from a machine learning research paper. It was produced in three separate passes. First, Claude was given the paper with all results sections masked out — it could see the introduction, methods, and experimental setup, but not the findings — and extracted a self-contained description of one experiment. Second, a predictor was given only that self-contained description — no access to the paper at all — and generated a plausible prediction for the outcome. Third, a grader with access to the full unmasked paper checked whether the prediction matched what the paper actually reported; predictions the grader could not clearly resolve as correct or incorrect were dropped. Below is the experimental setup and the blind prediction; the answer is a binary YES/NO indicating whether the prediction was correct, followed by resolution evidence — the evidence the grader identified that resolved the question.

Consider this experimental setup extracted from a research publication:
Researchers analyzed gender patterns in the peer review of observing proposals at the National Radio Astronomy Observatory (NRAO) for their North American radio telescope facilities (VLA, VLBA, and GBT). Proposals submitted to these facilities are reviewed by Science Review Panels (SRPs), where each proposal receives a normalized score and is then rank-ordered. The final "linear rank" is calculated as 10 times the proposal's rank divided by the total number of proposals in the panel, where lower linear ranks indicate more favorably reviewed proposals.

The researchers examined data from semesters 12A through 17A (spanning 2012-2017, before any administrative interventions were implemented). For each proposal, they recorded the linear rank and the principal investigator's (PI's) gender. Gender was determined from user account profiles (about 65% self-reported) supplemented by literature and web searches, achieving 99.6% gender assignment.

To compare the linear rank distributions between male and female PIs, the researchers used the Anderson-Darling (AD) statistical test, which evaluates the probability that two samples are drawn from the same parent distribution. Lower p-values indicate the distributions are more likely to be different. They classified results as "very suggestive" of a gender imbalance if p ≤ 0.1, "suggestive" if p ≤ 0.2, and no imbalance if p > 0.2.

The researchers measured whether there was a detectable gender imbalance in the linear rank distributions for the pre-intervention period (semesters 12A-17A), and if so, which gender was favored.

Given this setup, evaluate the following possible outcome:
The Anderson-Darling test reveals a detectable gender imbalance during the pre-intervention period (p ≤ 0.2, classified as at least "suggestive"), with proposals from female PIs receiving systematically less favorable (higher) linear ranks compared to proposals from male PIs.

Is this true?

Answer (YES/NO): YES